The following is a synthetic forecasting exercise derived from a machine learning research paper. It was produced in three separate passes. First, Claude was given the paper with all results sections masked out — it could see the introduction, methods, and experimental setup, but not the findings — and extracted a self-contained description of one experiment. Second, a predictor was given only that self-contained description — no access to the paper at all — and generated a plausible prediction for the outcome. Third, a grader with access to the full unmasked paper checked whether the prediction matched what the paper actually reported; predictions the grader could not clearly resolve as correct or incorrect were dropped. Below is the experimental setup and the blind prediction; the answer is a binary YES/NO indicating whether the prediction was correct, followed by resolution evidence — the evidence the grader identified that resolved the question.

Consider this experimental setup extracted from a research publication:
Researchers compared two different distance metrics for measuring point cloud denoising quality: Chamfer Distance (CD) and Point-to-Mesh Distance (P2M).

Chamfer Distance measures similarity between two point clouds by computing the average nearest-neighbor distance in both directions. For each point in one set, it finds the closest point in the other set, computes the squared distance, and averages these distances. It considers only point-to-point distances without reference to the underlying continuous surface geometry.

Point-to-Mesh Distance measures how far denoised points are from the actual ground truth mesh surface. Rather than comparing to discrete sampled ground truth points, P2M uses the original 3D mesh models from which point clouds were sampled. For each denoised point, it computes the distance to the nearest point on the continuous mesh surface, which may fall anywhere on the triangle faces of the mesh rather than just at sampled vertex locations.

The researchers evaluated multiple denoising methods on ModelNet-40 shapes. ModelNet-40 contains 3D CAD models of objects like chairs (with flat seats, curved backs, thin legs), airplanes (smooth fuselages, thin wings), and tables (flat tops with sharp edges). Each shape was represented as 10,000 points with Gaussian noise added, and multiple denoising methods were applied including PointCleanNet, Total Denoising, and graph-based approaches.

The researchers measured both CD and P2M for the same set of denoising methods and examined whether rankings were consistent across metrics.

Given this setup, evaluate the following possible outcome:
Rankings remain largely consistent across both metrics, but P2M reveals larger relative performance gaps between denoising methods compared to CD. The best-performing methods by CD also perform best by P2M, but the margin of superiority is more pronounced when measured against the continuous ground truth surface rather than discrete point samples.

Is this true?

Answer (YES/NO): YES